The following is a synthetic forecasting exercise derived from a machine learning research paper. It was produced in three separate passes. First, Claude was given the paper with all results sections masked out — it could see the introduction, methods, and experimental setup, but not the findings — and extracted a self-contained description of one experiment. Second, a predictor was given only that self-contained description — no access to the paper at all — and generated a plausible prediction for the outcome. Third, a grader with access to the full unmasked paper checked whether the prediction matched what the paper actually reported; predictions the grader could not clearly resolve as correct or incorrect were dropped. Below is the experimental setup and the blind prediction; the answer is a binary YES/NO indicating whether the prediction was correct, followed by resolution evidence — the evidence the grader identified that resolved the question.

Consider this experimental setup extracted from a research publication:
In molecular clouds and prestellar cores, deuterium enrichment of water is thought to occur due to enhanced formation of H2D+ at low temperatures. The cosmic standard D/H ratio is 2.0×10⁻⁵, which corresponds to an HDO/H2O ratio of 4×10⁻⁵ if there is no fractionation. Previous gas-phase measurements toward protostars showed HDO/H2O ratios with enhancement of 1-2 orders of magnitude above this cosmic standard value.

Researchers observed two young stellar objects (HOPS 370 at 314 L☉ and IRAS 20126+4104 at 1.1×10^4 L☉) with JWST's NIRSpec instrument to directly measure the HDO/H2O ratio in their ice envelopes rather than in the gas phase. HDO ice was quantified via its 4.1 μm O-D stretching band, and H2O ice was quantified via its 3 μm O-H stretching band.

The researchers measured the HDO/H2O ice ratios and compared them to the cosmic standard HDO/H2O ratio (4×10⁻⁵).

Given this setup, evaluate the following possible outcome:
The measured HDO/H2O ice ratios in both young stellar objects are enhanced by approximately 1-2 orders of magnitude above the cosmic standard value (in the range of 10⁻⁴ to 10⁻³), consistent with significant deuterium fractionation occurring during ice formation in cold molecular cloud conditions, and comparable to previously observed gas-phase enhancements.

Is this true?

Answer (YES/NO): YES